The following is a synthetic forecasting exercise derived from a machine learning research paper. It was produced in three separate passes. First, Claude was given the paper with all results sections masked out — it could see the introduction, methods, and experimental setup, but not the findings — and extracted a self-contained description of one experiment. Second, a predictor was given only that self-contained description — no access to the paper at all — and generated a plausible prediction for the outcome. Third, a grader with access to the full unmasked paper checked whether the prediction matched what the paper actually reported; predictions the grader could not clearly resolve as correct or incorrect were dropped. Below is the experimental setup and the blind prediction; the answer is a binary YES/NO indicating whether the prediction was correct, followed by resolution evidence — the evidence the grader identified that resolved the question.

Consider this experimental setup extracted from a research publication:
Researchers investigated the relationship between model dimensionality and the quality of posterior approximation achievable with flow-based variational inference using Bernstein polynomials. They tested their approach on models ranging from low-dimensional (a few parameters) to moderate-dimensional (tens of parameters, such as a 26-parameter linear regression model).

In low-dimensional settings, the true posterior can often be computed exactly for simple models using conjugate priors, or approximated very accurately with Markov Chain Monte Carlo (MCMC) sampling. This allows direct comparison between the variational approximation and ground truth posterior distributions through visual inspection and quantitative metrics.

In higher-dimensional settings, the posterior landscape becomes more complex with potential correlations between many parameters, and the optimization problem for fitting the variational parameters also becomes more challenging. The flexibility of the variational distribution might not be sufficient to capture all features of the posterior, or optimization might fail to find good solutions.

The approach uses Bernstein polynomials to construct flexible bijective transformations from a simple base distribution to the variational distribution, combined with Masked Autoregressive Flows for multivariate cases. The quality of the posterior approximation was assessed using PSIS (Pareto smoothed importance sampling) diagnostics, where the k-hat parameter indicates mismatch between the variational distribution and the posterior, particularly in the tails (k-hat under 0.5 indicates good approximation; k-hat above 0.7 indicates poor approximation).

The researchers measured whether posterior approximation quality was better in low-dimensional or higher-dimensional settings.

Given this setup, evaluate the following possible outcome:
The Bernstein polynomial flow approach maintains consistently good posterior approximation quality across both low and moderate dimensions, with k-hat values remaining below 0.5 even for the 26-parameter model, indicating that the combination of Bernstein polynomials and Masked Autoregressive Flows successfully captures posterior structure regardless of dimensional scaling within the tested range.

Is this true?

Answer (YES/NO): NO